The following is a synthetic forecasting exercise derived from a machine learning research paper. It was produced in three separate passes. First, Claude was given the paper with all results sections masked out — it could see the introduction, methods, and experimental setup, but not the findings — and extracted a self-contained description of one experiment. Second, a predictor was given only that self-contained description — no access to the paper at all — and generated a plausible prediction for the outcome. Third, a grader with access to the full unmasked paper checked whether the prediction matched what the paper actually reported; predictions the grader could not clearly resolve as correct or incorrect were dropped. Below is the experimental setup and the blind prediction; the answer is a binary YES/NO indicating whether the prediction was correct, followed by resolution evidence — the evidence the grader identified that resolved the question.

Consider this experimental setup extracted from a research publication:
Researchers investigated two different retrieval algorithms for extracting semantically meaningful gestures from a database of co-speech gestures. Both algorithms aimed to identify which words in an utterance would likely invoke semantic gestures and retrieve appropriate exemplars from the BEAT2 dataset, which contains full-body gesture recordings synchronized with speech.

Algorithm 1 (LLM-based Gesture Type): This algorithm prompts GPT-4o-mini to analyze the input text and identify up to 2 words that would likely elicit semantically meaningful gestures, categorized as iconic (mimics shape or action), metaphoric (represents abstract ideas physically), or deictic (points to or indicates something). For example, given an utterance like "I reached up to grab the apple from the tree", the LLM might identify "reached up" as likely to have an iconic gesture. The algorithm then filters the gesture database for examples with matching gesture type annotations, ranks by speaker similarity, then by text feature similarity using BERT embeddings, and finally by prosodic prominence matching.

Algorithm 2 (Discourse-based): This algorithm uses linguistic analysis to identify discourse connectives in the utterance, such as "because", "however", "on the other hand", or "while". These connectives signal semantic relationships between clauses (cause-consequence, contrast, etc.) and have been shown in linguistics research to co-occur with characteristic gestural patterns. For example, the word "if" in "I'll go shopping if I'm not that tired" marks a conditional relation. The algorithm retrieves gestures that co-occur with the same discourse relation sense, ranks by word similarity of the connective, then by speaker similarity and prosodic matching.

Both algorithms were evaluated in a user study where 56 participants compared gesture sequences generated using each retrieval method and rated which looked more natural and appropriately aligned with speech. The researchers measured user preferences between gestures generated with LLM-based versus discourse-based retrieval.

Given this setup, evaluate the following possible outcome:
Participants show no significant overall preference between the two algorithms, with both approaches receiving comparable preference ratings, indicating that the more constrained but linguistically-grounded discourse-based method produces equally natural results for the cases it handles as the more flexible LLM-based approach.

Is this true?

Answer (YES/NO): YES